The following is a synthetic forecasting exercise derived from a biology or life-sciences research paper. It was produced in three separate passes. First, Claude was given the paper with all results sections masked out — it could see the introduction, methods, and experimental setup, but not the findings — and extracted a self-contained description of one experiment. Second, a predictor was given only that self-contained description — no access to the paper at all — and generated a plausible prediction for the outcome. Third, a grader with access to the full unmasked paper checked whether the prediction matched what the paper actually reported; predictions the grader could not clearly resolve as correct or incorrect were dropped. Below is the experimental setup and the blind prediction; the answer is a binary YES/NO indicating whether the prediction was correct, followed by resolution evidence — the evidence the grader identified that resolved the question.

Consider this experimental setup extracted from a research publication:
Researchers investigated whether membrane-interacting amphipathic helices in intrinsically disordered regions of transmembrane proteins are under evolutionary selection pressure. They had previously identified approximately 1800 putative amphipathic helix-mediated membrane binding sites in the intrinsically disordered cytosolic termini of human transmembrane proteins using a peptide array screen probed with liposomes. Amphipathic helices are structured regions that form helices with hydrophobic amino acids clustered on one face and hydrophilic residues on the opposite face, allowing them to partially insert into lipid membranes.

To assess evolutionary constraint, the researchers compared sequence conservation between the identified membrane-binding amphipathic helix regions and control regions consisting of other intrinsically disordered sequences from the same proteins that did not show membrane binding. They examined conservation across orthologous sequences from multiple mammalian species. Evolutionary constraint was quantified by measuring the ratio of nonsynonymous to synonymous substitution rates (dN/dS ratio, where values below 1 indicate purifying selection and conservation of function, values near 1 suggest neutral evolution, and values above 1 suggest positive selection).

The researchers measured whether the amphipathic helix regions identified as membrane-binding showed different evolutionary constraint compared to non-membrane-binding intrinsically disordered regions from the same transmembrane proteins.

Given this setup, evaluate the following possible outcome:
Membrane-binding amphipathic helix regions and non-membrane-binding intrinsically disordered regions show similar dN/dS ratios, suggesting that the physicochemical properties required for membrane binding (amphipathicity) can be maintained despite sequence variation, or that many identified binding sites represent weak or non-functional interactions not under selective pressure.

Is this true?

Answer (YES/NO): NO